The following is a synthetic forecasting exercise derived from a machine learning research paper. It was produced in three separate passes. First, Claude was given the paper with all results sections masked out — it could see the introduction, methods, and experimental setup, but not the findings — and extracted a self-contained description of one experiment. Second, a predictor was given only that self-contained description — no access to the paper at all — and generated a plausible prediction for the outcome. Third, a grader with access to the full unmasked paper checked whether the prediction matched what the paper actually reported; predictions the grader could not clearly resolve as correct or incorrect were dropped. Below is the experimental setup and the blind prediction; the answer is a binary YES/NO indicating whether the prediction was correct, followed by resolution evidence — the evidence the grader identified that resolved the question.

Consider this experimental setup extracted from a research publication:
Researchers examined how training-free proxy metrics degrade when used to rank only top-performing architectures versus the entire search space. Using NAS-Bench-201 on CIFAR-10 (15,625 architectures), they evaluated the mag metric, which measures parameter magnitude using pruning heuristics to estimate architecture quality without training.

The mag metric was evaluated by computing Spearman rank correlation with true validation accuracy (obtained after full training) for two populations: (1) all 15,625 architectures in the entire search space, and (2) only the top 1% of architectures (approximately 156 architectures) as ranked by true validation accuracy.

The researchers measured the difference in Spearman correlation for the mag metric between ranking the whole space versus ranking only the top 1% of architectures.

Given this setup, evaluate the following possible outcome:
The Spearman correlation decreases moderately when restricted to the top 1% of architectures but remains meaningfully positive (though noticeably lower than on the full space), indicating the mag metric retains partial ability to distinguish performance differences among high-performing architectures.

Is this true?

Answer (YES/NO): NO